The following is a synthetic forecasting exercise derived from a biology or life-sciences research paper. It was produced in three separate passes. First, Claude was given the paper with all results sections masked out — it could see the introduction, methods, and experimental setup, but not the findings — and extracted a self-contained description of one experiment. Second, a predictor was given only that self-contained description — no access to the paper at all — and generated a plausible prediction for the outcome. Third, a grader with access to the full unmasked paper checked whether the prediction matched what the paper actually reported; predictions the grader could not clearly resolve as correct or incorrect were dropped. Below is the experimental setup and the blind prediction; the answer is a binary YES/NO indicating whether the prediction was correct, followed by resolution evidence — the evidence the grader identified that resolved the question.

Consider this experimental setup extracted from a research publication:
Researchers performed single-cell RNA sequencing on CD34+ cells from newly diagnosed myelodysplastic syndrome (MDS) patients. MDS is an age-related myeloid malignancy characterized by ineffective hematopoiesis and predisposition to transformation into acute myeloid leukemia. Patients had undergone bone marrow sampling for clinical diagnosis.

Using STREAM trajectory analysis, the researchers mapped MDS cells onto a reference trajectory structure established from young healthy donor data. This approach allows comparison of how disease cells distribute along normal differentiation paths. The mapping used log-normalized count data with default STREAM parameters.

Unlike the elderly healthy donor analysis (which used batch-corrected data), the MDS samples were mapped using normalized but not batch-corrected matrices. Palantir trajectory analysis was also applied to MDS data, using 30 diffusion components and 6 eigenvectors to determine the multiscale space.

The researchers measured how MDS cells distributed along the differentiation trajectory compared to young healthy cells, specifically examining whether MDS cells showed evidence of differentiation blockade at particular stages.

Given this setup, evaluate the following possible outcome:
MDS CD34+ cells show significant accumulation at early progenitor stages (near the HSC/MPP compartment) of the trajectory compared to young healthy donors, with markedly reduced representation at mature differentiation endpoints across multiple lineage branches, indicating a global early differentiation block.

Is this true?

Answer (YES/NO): NO